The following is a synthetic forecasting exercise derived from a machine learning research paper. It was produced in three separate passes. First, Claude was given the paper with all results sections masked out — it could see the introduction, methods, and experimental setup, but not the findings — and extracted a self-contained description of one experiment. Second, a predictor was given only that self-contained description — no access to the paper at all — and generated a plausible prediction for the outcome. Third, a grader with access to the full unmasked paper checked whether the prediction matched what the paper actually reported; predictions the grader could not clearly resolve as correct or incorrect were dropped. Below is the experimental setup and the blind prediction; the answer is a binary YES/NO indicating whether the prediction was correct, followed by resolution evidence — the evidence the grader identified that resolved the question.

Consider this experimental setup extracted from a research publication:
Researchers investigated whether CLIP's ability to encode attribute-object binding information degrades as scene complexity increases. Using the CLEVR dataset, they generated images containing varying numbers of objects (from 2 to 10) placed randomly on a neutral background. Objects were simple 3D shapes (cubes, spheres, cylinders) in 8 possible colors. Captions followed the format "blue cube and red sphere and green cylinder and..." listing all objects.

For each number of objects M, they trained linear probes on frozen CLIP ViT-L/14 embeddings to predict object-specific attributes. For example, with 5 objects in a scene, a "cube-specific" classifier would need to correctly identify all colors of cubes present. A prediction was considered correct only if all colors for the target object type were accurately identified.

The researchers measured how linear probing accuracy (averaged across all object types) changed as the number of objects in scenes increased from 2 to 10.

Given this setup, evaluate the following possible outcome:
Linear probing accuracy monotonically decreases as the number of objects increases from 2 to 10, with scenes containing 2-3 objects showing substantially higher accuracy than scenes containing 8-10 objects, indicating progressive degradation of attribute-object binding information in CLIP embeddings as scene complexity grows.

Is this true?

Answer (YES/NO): NO